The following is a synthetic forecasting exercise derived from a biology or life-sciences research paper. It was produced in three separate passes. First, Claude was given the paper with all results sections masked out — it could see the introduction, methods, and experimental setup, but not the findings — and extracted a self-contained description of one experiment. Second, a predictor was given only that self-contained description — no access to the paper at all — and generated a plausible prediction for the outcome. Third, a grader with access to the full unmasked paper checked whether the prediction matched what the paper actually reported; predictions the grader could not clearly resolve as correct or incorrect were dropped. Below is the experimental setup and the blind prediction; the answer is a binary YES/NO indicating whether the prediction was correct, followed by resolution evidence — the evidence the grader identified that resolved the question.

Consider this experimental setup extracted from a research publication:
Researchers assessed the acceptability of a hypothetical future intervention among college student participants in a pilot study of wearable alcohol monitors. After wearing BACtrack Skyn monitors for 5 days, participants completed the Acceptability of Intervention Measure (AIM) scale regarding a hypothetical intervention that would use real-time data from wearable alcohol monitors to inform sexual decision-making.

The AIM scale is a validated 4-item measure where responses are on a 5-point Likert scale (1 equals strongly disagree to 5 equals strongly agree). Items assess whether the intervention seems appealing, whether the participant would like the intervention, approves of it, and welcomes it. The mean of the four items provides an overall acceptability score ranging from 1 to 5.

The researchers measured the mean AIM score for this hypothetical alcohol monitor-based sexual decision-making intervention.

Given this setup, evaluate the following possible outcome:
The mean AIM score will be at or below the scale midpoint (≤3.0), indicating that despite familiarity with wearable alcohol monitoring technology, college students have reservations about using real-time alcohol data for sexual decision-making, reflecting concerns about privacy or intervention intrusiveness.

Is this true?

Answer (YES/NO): NO